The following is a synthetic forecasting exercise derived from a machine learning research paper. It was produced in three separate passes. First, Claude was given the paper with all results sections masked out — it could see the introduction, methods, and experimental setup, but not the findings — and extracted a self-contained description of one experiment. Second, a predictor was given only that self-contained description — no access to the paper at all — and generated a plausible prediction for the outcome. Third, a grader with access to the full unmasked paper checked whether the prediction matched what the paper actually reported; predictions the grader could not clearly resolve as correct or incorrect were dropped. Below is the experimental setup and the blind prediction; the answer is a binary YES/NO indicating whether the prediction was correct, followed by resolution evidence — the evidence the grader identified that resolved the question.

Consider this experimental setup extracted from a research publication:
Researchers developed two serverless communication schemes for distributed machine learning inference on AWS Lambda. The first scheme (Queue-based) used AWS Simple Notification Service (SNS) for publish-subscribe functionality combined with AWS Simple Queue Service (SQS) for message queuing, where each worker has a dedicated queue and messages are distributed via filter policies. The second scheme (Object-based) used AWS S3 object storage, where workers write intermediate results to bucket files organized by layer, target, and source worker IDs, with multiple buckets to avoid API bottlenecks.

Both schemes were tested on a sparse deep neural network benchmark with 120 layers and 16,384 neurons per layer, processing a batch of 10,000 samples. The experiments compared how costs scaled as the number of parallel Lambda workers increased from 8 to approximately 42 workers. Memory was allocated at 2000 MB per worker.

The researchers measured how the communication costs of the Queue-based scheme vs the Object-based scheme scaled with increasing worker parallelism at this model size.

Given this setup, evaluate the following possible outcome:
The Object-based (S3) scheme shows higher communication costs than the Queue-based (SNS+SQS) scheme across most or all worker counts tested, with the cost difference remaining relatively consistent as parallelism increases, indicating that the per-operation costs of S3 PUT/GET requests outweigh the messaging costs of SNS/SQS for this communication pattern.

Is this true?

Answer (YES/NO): NO